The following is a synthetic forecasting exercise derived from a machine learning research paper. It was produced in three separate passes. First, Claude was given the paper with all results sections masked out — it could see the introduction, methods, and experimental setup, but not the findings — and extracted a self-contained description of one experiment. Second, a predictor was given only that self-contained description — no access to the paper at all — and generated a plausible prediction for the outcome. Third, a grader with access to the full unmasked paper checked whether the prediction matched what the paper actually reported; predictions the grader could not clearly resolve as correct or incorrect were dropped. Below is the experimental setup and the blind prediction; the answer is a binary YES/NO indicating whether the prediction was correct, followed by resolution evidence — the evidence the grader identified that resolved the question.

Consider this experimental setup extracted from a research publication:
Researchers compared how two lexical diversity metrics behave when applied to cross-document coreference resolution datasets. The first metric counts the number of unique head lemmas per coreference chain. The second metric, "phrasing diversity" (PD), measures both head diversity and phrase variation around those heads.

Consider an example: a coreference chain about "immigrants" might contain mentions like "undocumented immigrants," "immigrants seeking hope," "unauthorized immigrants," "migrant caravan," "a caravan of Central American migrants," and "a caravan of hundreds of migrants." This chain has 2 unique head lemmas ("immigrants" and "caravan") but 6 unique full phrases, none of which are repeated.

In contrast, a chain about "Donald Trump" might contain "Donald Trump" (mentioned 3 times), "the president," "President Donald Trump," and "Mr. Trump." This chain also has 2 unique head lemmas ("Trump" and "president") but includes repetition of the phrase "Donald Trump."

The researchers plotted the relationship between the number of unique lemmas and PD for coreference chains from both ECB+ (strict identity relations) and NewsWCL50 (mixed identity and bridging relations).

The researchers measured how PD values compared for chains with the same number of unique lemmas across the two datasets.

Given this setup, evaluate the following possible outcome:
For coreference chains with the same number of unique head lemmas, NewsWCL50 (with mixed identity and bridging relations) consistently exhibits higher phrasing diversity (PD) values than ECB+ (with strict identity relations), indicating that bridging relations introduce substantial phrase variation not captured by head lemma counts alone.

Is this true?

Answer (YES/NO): YES